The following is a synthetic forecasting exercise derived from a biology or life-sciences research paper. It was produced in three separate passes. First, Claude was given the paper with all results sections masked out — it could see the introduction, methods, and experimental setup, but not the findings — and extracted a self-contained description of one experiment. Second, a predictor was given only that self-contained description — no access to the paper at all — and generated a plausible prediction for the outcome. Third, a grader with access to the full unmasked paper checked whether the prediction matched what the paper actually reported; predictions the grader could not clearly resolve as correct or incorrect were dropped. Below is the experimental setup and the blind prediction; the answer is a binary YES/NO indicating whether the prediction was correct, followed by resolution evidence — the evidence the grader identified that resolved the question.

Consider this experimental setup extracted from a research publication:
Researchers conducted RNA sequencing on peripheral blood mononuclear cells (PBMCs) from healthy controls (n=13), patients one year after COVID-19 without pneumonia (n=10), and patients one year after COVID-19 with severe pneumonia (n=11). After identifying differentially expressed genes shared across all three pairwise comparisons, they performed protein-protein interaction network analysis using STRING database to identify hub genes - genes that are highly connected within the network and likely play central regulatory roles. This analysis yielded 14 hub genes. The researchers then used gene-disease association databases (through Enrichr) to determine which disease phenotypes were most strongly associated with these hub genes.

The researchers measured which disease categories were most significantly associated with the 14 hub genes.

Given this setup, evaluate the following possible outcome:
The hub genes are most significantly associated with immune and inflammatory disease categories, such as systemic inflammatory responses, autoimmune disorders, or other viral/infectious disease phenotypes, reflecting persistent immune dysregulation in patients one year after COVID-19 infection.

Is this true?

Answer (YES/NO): NO